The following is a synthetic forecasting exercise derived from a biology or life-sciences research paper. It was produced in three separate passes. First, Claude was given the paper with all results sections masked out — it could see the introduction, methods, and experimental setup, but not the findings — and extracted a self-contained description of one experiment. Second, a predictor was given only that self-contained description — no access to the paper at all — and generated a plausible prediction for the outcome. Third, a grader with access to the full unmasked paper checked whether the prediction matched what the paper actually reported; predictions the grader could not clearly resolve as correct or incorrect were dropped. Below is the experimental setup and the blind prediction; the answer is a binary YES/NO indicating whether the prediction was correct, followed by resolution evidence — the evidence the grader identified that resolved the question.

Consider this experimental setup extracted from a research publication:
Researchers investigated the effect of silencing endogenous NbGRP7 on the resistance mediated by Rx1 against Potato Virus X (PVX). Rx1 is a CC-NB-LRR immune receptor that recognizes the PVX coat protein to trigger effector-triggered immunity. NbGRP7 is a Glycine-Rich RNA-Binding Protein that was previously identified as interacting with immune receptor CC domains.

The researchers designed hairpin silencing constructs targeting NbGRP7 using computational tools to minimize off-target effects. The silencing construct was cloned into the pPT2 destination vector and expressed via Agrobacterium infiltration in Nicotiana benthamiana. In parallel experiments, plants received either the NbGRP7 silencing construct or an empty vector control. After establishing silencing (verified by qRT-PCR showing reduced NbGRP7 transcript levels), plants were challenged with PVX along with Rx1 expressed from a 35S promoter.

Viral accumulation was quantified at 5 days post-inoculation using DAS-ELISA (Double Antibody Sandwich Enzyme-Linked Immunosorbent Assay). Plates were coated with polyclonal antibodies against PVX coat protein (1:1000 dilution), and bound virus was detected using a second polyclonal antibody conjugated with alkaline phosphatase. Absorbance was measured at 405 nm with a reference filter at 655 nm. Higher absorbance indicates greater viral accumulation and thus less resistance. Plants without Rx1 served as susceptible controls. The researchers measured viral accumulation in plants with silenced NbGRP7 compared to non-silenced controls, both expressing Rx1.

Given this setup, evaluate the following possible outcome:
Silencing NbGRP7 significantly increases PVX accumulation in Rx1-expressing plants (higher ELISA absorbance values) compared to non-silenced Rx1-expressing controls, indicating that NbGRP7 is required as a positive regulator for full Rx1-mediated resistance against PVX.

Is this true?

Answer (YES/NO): YES